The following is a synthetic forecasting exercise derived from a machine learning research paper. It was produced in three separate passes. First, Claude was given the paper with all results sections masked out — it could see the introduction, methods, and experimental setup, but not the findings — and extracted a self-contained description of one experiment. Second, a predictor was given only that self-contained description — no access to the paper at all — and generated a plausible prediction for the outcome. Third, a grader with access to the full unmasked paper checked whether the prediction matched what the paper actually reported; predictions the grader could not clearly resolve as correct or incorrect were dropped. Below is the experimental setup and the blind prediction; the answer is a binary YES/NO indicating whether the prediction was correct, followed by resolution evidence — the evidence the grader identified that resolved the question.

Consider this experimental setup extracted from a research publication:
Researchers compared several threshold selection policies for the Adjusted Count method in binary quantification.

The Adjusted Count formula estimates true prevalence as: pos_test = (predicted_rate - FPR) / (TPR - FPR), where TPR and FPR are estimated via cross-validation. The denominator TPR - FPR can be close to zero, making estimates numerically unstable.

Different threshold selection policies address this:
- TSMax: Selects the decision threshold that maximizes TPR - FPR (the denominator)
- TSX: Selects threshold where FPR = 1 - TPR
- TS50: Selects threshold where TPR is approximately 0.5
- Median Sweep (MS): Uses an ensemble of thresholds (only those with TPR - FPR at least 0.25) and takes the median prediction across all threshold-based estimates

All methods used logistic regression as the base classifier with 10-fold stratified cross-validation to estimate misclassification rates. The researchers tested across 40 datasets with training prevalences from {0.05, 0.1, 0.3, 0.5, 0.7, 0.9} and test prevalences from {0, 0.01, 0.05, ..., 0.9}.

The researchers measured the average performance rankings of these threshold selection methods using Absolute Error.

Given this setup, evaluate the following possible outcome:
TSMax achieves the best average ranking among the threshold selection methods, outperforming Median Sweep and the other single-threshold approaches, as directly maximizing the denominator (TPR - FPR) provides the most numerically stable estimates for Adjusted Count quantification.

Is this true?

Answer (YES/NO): NO